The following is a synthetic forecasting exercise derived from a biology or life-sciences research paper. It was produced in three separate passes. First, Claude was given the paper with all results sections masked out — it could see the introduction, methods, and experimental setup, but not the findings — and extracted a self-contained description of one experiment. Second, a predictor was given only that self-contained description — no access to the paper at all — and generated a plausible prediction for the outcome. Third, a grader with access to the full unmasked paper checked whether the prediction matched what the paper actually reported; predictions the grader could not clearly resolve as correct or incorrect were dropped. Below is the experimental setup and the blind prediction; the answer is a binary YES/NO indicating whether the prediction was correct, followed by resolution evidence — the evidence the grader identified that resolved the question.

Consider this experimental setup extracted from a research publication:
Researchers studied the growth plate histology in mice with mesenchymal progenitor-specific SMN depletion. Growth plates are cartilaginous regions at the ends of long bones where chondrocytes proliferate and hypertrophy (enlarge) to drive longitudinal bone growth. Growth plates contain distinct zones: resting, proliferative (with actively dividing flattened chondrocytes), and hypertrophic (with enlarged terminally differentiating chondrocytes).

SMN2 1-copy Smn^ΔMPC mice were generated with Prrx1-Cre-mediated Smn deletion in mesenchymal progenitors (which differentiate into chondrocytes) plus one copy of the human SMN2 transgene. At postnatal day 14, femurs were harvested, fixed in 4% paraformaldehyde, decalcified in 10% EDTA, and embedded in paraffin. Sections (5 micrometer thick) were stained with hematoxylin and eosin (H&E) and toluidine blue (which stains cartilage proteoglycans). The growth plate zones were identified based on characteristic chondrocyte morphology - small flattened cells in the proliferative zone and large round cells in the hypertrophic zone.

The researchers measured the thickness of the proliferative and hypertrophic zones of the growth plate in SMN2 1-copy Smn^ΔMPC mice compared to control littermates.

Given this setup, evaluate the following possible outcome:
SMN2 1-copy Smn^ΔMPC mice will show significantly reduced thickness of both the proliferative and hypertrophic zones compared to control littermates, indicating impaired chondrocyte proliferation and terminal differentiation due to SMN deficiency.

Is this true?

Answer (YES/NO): YES